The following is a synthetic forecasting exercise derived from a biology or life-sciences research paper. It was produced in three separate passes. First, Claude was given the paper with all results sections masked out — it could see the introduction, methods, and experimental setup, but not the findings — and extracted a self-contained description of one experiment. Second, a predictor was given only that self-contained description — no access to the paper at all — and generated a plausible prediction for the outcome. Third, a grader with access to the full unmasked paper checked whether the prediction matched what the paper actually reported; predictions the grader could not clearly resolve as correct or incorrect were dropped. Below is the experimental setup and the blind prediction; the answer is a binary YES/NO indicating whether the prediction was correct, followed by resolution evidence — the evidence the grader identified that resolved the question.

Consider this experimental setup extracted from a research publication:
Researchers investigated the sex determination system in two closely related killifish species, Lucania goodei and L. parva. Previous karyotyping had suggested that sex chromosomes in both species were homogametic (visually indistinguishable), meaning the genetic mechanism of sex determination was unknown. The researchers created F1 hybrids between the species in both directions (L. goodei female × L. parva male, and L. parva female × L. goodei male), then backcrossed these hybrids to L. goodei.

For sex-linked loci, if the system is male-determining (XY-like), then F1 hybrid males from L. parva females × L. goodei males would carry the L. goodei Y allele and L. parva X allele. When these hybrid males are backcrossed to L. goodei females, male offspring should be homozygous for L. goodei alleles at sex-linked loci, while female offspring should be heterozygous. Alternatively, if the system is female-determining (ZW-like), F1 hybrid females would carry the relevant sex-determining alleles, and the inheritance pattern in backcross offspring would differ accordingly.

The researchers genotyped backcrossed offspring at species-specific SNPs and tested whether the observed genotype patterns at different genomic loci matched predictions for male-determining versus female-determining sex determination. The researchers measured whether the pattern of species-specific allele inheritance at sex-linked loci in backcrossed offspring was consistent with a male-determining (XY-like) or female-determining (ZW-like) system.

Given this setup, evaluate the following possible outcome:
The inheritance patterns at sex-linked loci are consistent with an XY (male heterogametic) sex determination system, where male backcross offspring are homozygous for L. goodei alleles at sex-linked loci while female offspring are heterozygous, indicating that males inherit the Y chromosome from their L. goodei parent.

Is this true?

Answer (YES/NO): YES